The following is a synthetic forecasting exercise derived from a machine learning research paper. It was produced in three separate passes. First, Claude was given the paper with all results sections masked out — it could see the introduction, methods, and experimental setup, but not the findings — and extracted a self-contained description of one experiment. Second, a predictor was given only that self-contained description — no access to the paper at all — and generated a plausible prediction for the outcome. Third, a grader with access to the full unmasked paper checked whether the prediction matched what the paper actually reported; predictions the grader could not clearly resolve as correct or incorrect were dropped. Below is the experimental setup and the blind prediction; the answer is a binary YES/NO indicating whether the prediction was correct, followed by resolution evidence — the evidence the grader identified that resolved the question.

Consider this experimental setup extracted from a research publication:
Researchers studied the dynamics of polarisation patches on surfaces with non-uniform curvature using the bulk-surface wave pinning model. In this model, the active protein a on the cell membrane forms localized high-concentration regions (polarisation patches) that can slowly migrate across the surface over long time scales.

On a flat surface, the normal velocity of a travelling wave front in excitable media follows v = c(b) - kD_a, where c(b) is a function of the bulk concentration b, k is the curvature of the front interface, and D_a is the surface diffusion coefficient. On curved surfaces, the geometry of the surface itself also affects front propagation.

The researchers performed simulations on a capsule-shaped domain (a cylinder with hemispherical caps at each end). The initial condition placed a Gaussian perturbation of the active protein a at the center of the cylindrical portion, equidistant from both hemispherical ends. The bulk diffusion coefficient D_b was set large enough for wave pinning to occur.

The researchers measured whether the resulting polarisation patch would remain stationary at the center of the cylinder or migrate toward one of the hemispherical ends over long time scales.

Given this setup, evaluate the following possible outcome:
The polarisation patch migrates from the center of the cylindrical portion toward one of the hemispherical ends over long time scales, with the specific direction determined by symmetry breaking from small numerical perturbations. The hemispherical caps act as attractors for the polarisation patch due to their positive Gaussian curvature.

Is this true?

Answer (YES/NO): YES